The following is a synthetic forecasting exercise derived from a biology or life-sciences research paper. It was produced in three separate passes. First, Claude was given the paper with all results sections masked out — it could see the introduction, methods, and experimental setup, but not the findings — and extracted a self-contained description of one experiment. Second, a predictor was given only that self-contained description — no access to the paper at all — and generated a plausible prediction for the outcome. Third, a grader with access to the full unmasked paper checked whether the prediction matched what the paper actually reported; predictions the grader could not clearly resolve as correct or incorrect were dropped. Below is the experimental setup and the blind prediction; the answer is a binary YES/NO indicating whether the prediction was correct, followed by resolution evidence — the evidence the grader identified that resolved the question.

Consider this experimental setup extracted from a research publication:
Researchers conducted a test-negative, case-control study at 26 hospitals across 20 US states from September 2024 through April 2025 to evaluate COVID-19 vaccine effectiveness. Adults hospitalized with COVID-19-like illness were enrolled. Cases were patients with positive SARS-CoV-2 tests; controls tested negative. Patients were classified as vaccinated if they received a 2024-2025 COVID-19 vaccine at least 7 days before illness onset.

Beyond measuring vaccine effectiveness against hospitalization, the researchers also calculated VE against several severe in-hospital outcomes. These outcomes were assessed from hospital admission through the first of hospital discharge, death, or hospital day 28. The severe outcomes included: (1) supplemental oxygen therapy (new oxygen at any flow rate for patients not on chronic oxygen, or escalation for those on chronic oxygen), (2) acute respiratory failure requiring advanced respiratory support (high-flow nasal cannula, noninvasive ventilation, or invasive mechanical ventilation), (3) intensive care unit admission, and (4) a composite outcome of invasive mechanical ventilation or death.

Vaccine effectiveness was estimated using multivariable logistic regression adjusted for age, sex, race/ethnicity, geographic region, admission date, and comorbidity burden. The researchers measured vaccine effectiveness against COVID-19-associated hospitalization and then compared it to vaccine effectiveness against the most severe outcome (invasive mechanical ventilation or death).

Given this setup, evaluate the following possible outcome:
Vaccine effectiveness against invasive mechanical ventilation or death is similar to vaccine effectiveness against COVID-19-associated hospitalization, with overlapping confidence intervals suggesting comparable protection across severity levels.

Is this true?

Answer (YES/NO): NO